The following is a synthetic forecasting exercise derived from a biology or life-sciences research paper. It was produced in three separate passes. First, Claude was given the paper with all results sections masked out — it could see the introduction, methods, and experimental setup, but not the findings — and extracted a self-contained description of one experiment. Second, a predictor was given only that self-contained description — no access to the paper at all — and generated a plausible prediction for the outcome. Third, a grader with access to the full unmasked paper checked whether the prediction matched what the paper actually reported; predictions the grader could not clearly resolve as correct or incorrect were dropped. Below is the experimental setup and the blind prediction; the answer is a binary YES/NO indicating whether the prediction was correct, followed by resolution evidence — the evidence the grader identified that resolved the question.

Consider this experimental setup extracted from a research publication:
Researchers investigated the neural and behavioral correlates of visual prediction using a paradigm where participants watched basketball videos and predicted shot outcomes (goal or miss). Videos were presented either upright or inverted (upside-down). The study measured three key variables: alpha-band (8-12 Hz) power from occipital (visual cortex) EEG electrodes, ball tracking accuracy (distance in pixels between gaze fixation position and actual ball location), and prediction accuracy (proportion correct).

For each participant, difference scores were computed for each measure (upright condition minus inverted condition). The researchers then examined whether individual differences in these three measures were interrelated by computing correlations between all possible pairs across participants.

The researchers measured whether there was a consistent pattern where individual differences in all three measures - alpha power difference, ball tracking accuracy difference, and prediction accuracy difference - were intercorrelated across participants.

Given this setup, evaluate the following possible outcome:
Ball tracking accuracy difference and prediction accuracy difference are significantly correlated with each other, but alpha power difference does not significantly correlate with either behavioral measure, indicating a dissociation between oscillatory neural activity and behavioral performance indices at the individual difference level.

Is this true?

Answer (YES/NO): NO